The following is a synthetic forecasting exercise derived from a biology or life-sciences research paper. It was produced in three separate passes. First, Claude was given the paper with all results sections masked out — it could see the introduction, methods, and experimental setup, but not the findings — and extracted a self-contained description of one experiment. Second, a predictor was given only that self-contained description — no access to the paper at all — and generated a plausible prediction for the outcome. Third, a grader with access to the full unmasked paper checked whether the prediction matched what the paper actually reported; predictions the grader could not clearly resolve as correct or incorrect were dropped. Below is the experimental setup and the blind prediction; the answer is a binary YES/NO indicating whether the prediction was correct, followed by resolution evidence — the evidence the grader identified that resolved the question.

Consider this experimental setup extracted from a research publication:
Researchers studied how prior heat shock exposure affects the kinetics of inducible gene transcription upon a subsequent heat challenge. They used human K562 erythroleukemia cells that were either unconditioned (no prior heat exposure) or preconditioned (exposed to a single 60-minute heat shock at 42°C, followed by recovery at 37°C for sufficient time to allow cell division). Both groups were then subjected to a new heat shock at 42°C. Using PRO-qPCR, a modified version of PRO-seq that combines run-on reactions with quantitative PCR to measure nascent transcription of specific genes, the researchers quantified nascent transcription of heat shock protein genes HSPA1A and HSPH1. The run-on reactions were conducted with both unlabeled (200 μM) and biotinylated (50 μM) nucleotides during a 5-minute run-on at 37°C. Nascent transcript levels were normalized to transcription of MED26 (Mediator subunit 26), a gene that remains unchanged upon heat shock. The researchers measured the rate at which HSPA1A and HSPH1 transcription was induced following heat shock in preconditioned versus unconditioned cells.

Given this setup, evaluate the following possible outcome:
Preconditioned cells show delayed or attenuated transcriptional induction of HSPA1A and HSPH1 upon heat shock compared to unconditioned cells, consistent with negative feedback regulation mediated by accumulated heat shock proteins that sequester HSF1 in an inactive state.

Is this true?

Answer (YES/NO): NO